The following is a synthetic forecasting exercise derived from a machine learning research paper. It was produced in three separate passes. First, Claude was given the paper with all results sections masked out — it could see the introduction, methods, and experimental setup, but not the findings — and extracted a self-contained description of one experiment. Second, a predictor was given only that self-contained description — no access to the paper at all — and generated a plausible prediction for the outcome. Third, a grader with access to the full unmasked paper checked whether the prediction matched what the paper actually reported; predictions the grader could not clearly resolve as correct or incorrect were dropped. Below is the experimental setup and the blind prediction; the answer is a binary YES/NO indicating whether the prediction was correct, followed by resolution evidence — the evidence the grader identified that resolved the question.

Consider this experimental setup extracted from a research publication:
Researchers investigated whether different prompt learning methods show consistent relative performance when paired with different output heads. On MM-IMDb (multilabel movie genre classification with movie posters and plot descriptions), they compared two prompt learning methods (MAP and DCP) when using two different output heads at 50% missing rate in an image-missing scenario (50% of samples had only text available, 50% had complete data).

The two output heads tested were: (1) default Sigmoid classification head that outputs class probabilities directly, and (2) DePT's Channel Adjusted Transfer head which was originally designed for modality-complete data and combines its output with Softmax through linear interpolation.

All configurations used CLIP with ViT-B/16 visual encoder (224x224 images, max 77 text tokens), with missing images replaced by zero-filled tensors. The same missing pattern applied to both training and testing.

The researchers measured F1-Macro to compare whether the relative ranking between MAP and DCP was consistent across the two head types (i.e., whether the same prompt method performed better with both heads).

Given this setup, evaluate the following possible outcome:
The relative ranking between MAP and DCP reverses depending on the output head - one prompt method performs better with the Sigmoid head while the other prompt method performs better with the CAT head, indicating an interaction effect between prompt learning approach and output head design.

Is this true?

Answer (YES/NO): NO